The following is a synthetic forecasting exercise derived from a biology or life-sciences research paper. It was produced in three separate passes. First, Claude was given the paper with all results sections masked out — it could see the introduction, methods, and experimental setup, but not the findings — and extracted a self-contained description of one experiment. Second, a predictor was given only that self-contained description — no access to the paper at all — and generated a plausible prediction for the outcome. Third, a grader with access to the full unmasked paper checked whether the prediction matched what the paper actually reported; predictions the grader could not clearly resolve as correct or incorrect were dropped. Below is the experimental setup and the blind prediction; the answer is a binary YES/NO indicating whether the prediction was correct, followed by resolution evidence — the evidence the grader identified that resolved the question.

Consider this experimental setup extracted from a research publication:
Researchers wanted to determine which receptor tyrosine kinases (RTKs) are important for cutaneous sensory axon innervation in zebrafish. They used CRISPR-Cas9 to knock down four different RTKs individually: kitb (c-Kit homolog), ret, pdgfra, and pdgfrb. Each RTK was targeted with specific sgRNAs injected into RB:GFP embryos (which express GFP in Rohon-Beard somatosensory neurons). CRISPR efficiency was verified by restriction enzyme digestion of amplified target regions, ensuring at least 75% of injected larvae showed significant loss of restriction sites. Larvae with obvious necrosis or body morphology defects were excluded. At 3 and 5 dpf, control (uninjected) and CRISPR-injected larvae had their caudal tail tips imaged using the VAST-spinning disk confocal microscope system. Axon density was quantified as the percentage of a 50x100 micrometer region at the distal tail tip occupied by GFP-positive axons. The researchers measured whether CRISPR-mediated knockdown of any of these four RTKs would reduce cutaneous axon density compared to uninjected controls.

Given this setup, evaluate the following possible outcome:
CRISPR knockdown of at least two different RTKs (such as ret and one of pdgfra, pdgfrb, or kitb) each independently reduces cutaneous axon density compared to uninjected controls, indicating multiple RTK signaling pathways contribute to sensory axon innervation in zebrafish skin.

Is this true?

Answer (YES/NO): NO